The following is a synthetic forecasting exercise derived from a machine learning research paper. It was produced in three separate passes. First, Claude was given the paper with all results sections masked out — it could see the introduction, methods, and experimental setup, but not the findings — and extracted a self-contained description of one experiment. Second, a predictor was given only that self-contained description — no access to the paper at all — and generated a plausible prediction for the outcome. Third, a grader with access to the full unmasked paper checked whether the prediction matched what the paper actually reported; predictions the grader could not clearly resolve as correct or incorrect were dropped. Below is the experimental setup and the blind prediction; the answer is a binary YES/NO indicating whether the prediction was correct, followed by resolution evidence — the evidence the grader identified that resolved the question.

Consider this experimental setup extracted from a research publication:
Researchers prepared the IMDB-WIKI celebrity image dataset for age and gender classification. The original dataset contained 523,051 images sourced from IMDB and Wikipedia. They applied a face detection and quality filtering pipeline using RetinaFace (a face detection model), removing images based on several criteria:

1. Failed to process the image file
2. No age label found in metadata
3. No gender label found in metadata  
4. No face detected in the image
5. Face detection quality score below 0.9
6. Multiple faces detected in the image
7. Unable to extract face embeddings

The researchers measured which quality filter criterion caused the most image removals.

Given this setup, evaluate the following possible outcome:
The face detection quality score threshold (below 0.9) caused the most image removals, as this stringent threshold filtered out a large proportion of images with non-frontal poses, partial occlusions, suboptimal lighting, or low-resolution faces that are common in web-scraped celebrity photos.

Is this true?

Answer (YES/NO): NO